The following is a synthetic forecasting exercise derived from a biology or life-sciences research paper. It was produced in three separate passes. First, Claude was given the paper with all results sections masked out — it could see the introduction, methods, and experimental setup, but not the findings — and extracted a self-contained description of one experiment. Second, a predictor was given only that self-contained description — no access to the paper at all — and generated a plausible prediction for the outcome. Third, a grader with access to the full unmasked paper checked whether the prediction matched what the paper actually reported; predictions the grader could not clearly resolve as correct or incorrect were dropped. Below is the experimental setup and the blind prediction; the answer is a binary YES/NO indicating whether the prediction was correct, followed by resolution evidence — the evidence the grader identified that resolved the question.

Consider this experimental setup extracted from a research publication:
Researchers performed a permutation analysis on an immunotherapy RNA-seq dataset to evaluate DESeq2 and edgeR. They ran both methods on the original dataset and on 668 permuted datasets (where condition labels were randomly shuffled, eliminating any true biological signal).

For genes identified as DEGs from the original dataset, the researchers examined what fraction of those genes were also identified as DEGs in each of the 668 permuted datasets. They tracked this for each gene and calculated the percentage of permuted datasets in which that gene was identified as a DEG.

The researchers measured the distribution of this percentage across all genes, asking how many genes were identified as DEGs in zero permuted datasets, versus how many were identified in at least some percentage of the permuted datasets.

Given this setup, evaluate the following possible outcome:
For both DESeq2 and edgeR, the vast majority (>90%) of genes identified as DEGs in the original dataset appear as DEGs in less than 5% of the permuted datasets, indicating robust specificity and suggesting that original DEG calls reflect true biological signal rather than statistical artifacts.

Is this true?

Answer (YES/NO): NO